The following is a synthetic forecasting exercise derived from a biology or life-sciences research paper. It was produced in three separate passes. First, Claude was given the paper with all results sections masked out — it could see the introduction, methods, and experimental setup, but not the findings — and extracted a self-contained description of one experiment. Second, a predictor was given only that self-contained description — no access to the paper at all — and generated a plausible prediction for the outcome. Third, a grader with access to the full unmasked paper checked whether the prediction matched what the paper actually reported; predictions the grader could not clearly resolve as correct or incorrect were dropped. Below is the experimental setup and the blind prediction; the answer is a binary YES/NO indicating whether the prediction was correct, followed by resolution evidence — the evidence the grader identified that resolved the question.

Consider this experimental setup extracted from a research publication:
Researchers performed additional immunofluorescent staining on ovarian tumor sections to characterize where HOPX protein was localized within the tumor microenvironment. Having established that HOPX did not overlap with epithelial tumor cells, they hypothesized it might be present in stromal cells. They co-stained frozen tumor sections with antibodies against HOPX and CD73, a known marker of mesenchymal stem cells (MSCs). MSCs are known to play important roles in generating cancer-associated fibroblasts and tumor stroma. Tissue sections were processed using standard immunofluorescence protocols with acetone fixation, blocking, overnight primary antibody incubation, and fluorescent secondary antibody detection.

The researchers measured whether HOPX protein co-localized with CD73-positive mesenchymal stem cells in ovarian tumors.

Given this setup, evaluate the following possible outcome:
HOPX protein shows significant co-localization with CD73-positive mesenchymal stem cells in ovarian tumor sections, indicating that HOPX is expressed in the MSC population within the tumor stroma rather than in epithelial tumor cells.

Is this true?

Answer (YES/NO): YES